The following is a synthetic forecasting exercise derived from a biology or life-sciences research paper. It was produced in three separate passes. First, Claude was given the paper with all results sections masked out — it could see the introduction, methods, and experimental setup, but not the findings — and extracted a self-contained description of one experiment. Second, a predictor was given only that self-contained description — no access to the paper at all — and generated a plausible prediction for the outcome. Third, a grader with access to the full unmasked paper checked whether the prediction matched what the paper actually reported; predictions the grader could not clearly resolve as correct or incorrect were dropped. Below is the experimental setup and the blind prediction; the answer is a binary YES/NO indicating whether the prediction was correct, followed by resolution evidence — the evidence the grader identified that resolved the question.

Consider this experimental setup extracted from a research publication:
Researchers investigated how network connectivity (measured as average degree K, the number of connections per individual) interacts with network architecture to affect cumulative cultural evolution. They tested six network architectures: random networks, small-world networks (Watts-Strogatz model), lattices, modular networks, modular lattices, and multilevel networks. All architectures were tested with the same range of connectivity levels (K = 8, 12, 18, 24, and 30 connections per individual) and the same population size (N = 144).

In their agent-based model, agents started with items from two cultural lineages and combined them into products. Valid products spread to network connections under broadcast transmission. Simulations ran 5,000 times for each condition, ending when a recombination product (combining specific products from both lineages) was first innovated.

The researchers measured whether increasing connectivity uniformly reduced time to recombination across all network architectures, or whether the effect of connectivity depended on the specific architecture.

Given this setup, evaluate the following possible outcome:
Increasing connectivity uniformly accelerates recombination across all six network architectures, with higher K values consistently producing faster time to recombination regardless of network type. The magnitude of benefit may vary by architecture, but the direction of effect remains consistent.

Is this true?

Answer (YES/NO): NO